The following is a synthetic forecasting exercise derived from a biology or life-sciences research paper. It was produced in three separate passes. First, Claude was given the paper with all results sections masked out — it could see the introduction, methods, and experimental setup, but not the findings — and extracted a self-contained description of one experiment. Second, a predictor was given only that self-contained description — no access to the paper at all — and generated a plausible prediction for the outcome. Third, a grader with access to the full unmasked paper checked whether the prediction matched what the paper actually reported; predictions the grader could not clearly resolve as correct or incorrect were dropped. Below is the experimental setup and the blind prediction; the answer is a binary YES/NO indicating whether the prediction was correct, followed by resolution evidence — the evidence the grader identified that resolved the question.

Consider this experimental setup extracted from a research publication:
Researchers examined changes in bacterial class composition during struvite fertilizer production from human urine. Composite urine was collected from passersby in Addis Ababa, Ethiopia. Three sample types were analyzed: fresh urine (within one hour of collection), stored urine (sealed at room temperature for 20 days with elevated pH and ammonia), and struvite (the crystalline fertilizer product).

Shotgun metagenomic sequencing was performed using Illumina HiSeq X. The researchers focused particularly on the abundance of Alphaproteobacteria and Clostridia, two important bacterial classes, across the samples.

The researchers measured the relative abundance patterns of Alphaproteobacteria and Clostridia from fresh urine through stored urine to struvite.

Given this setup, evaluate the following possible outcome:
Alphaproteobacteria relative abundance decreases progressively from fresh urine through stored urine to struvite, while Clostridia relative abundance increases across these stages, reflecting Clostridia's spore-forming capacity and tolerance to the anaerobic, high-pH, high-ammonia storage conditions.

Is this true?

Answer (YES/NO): NO